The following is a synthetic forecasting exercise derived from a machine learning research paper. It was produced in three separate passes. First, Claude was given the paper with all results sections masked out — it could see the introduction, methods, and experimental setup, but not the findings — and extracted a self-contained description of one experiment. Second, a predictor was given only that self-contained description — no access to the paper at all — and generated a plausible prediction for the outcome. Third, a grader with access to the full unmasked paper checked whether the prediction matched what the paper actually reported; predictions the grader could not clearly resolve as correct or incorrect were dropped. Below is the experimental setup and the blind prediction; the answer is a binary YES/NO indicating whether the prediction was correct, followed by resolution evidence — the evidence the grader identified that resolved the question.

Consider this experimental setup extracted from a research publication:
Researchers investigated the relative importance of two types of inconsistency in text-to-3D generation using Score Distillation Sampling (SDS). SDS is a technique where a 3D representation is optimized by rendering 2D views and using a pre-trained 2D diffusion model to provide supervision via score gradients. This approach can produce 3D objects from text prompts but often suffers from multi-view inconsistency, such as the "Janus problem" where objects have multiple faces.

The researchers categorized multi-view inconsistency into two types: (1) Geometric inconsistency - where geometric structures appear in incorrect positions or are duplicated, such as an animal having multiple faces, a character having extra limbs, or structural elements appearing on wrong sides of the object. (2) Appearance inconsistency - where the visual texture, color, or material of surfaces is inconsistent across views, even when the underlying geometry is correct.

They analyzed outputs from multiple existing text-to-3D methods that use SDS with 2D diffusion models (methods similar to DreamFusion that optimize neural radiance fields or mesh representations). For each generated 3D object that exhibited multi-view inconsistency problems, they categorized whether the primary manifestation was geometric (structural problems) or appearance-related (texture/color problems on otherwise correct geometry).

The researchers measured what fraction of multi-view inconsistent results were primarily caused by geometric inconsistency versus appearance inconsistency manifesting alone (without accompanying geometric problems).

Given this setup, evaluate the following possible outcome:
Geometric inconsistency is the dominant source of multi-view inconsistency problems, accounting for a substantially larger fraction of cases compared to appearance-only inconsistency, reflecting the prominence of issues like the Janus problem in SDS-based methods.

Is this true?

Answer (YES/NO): YES